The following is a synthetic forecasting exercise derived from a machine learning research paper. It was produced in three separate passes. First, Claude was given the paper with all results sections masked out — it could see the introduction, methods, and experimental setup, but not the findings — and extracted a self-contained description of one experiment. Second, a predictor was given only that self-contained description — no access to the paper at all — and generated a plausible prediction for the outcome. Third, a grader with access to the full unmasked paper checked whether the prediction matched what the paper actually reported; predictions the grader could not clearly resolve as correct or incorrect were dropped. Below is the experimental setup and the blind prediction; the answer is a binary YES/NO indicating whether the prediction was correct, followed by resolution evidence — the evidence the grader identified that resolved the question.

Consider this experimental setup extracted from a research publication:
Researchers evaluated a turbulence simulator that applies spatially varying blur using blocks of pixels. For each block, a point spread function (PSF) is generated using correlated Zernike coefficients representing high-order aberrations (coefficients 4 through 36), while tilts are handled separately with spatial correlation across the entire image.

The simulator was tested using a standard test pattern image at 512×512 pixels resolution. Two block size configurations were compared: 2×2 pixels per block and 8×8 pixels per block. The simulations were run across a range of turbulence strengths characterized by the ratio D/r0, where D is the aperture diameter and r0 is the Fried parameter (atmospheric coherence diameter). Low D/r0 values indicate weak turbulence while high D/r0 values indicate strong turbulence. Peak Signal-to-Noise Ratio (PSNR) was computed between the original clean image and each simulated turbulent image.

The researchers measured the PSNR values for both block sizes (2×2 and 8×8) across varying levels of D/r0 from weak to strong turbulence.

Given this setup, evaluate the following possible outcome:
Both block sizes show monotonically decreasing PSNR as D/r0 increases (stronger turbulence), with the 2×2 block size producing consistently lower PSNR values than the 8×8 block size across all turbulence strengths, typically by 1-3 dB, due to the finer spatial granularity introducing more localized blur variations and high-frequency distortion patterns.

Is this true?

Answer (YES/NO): NO